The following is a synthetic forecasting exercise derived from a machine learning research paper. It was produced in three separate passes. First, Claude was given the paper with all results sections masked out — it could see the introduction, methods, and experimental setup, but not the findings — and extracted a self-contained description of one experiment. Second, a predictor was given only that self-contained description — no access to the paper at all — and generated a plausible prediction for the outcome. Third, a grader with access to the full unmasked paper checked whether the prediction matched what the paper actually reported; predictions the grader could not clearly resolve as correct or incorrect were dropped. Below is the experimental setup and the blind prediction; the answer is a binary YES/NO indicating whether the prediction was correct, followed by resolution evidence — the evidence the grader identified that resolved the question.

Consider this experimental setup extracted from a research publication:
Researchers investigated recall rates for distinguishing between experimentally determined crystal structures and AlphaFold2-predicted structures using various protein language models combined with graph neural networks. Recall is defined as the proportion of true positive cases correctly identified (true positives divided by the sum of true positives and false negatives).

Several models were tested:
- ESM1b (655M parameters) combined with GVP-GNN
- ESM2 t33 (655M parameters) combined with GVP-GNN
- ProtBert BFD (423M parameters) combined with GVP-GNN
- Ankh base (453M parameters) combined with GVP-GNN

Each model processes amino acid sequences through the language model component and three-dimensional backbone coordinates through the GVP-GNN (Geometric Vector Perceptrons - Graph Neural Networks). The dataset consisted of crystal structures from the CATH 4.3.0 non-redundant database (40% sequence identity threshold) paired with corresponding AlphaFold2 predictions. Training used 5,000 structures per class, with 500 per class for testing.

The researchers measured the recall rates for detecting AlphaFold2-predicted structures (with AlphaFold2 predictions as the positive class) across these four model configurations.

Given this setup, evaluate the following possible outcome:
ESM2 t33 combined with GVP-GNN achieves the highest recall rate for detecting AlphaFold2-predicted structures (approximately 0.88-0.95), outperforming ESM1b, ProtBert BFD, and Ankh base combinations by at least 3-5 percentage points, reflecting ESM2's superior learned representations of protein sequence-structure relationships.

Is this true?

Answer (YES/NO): NO